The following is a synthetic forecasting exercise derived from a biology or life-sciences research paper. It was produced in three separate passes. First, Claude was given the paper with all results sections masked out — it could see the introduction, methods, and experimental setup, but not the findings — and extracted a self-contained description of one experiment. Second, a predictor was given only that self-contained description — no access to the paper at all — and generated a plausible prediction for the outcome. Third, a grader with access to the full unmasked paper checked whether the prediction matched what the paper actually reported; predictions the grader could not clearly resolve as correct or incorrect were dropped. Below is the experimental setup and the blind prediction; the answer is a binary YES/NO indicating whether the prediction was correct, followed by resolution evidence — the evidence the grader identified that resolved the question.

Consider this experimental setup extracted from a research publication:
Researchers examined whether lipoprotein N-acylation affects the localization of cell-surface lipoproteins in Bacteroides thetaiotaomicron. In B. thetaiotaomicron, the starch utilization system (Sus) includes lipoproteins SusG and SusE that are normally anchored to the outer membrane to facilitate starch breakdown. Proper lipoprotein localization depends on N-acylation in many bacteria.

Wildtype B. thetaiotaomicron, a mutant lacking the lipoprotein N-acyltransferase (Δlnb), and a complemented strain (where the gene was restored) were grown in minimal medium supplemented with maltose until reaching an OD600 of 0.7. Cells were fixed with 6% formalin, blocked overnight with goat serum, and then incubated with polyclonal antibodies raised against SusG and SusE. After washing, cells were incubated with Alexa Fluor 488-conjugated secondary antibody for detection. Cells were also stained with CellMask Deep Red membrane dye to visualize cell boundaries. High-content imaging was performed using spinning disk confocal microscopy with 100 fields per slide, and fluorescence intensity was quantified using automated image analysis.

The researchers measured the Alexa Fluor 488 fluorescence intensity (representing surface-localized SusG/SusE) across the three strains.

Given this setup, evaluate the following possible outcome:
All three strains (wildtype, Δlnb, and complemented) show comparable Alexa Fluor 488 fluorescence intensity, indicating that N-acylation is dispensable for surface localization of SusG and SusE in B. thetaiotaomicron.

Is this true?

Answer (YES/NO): NO